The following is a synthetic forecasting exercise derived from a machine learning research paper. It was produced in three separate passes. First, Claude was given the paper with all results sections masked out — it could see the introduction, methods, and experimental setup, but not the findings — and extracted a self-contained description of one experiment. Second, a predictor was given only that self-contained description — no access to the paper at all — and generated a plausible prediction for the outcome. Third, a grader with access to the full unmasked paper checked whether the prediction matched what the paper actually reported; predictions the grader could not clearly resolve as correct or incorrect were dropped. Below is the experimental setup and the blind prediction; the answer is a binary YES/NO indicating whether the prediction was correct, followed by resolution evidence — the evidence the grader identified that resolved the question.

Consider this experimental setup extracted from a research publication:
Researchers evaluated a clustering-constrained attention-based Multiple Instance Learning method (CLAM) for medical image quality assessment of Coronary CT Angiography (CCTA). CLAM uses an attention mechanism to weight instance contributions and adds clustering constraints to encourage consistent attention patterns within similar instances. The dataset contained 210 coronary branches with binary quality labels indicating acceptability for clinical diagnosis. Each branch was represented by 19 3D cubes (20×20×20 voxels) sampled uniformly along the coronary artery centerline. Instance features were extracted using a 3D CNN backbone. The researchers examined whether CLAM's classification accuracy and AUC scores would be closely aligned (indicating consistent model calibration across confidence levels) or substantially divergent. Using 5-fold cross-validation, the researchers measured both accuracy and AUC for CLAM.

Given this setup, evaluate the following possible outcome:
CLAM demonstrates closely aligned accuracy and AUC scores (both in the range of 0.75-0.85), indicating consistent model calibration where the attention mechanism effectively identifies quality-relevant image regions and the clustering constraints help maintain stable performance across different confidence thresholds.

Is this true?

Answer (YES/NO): NO